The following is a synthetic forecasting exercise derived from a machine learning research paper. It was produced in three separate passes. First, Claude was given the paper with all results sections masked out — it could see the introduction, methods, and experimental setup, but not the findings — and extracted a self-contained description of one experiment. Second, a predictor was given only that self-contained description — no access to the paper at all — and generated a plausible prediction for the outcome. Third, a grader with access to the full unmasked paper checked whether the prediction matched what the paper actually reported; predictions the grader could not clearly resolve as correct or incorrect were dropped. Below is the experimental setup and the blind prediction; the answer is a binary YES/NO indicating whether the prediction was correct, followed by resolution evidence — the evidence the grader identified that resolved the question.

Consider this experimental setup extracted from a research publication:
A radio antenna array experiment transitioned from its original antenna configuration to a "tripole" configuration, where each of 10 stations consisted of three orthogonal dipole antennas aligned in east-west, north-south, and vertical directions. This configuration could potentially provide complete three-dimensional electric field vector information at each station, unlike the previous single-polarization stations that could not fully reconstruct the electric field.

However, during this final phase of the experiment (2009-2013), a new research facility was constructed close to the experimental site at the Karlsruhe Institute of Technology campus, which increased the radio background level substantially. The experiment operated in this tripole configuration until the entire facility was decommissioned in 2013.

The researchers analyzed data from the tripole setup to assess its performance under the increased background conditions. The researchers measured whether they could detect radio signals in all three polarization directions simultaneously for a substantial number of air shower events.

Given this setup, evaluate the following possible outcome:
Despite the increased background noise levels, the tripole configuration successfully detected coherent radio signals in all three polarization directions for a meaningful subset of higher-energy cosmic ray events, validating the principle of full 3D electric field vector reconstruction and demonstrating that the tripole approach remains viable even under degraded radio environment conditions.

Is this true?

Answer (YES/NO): NO